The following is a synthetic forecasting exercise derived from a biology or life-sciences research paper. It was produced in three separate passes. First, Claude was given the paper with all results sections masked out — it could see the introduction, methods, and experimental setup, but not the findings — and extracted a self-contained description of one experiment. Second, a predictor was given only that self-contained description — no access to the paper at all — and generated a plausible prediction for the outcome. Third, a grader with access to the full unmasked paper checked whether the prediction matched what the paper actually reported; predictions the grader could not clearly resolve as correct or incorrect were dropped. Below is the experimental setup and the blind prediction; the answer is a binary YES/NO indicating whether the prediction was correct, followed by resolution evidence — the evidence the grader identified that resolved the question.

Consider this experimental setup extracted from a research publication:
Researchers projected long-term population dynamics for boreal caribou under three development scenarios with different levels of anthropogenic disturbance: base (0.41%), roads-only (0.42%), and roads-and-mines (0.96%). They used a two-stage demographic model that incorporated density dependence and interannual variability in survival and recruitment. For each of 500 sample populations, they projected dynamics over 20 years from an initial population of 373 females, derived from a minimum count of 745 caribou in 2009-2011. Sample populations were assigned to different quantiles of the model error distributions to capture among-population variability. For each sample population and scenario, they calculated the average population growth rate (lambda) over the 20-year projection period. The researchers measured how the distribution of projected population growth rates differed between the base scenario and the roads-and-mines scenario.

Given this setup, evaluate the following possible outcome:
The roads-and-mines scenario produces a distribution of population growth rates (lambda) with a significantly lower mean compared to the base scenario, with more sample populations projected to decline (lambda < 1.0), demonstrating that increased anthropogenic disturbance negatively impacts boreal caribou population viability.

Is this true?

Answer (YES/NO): NO